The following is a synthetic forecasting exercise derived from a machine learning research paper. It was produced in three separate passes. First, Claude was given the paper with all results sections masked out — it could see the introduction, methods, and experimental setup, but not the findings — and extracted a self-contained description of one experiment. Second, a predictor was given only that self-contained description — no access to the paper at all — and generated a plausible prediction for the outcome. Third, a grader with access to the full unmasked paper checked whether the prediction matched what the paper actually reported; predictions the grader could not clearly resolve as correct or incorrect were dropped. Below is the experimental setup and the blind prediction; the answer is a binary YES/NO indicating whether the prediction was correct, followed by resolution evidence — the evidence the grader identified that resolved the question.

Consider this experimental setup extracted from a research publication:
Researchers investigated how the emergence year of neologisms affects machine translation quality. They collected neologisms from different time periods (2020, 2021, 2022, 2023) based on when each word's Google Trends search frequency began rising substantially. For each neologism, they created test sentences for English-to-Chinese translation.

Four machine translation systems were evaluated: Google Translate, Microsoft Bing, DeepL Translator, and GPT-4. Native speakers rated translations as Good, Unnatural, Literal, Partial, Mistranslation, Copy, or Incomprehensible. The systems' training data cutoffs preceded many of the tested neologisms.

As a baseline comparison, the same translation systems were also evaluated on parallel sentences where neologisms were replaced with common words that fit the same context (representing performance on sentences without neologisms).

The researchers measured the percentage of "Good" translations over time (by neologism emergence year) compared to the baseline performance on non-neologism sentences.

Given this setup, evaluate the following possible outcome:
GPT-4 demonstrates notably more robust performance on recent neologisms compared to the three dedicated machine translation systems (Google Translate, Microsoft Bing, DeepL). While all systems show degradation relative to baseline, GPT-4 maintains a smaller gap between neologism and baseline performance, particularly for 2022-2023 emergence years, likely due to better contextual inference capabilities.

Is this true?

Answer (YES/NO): NO